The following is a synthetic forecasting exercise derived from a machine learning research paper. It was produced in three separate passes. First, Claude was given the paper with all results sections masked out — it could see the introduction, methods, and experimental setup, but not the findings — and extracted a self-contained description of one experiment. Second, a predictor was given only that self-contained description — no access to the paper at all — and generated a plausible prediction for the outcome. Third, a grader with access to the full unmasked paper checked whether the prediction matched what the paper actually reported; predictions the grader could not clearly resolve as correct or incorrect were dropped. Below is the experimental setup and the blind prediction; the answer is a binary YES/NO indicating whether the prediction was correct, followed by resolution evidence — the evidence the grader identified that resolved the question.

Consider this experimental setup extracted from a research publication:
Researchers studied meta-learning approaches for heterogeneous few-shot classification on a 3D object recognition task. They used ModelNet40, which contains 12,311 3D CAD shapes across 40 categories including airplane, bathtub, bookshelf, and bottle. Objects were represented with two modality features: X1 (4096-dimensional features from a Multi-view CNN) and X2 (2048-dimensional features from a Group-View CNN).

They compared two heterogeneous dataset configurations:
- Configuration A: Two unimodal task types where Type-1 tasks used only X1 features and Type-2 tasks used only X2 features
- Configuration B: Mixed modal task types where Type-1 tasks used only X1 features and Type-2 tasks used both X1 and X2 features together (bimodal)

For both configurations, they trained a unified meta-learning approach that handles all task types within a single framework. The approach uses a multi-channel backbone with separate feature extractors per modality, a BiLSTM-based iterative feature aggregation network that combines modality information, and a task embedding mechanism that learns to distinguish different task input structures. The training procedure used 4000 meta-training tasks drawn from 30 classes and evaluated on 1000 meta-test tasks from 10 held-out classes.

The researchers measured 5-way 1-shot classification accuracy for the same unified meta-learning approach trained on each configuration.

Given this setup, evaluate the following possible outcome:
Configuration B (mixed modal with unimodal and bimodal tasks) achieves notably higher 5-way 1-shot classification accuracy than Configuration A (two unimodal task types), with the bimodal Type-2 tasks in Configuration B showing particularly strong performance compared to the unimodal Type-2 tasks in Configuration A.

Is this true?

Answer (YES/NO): NO